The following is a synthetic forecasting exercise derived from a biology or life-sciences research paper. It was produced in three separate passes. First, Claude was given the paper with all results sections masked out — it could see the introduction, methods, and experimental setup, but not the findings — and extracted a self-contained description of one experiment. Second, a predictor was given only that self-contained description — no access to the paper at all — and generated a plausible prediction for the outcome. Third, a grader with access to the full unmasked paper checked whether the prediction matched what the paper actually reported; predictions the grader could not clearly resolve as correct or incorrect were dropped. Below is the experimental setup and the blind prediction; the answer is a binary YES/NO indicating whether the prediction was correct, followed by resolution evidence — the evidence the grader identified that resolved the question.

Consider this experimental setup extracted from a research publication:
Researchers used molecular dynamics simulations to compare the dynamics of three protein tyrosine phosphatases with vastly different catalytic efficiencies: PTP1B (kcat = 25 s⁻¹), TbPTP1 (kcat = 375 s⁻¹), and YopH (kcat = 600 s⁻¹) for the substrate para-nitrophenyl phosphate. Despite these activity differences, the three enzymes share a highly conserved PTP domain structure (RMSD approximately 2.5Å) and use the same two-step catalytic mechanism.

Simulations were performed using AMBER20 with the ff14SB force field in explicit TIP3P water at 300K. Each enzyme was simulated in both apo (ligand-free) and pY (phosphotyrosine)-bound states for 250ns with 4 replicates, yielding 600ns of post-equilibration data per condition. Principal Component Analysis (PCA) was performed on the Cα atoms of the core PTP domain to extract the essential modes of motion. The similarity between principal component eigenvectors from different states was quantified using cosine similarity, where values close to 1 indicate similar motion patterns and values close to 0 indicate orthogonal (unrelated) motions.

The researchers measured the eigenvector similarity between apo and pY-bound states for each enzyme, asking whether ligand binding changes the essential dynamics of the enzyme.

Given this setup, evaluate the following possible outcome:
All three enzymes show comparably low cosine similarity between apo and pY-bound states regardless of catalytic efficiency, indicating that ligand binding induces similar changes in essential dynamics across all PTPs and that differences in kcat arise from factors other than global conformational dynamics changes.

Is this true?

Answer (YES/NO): NO